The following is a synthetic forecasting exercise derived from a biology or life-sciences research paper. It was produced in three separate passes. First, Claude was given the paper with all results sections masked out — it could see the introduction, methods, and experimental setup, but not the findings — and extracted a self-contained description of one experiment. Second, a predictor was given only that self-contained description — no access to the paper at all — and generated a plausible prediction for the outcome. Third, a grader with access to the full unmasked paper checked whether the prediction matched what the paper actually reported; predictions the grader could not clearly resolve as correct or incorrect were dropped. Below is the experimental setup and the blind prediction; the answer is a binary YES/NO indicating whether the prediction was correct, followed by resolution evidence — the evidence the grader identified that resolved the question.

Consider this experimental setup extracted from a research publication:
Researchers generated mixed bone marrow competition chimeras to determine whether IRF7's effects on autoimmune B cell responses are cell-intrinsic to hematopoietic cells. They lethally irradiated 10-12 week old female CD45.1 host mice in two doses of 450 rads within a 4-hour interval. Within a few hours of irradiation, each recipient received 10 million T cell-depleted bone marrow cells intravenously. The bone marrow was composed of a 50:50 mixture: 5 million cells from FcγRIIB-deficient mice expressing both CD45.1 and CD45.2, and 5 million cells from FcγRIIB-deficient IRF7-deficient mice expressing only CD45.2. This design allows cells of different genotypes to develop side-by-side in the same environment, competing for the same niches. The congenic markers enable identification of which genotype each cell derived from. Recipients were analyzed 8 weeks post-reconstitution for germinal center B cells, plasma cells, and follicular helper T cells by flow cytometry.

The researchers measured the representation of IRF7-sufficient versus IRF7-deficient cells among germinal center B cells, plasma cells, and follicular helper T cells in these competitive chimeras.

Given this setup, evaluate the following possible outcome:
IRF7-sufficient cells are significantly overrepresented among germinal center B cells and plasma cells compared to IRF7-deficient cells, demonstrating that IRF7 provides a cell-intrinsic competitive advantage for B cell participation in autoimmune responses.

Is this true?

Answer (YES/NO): YES